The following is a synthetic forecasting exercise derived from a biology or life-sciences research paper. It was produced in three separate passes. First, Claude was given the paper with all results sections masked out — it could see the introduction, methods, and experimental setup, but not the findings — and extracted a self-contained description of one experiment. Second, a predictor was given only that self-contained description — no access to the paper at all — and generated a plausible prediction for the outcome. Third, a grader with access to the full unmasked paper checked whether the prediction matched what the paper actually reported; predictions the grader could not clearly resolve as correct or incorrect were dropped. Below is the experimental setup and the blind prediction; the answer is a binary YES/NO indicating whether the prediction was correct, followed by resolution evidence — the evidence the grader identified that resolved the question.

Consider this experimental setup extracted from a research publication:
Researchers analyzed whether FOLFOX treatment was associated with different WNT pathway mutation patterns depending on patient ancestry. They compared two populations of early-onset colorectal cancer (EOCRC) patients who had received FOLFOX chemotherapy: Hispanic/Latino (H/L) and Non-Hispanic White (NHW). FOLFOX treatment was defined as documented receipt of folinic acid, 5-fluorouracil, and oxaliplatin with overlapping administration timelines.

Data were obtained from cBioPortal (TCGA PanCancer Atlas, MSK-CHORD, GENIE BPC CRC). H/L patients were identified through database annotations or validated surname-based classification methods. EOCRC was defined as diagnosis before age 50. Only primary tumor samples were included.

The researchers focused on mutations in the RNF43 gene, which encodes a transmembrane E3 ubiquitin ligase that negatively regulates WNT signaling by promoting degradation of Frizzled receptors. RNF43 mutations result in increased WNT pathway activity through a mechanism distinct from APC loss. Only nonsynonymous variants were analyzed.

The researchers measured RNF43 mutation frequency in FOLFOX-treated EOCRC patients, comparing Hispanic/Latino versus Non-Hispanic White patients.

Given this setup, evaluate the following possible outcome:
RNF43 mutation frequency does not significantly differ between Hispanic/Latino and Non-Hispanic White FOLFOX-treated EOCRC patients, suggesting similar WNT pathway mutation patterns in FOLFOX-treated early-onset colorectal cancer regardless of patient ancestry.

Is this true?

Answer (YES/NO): YES